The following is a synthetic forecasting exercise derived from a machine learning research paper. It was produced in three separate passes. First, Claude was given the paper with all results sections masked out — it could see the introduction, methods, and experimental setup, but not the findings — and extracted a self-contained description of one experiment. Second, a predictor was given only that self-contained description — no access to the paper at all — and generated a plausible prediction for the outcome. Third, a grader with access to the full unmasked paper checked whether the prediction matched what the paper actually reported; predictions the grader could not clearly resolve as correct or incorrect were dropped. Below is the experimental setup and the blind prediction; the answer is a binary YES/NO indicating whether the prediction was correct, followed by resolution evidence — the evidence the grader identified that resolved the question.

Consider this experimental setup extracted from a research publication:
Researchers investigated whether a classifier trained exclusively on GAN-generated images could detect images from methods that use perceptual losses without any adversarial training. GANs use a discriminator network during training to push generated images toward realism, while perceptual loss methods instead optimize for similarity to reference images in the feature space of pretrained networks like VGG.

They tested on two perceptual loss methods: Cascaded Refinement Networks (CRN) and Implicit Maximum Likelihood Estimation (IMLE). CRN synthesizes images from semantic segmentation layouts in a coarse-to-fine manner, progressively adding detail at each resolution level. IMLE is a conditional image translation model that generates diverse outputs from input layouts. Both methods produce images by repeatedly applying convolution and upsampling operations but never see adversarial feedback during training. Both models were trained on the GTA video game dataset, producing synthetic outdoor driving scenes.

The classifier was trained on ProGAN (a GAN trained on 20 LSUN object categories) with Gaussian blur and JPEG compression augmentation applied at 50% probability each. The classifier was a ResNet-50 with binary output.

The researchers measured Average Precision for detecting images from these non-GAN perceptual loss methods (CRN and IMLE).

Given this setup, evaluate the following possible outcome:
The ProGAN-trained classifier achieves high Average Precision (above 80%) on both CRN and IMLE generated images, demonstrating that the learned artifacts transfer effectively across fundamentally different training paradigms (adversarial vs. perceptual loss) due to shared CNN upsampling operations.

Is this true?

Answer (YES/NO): YES